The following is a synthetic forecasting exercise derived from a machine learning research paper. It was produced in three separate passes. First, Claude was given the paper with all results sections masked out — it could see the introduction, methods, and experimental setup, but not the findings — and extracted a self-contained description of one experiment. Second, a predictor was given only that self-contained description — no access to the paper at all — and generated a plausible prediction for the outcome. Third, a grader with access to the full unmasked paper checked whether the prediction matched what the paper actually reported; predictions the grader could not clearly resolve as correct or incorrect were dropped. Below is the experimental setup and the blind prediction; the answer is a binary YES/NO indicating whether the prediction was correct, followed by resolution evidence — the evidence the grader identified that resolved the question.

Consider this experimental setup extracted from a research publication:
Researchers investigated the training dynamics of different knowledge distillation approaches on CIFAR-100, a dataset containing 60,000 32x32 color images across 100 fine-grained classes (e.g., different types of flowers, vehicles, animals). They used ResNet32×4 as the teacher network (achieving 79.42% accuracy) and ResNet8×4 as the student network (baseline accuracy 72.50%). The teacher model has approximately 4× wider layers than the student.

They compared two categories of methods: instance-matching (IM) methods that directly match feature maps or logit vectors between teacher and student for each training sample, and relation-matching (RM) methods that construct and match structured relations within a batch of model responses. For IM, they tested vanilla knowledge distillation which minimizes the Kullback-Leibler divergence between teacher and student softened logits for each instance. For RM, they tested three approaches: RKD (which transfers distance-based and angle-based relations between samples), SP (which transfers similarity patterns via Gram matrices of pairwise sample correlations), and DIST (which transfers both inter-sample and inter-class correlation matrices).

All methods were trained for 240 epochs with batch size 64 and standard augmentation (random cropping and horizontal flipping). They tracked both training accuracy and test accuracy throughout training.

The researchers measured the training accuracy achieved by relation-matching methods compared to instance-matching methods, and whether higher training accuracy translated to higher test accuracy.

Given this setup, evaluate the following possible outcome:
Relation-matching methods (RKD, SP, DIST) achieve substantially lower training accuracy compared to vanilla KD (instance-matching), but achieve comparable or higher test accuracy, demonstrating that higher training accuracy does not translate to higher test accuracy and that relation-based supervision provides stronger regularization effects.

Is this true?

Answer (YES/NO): NO